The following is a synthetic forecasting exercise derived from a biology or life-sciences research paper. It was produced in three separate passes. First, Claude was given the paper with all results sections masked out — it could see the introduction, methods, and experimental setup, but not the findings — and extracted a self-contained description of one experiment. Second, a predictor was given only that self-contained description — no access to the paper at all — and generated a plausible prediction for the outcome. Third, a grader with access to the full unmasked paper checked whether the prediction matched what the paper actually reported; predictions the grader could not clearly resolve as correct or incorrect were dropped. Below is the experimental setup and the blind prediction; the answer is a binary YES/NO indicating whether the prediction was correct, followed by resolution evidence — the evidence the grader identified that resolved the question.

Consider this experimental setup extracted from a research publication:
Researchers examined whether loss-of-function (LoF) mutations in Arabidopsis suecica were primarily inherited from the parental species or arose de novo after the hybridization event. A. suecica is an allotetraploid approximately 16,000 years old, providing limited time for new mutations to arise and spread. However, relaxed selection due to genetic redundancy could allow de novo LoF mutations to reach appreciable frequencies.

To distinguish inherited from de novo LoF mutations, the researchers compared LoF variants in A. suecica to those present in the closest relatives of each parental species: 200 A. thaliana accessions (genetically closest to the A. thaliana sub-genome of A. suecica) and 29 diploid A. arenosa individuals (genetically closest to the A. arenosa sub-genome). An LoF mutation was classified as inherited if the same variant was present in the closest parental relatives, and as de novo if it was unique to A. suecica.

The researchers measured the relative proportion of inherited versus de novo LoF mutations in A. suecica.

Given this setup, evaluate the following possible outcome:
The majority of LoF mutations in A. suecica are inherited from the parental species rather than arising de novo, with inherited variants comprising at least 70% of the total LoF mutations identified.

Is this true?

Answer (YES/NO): YES